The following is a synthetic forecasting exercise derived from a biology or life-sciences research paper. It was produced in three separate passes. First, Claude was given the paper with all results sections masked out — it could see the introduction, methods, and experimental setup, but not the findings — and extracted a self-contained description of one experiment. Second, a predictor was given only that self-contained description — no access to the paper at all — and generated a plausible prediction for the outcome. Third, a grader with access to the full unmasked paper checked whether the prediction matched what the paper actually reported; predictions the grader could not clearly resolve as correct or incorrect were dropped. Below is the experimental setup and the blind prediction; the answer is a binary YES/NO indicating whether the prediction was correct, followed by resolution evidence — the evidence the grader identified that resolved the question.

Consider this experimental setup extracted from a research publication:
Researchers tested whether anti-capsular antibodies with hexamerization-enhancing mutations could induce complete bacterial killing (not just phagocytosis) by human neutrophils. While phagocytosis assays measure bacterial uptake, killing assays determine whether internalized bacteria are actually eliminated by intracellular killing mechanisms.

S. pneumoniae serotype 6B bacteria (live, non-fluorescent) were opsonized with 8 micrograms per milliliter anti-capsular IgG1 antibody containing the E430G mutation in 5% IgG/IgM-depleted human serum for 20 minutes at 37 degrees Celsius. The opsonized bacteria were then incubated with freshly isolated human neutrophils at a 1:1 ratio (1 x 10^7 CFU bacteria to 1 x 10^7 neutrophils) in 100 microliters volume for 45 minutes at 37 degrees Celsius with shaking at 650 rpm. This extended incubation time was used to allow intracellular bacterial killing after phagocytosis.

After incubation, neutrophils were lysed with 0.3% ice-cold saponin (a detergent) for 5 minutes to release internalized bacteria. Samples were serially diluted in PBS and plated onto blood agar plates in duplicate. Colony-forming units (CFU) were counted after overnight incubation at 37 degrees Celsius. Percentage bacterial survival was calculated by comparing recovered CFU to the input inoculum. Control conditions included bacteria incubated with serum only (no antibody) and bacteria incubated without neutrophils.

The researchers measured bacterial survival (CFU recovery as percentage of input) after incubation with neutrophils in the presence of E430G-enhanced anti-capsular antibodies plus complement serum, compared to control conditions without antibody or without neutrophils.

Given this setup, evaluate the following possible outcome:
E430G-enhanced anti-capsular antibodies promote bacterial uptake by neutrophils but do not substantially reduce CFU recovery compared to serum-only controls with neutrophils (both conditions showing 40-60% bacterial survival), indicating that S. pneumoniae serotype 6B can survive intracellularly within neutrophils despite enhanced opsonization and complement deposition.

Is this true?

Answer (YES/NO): NO